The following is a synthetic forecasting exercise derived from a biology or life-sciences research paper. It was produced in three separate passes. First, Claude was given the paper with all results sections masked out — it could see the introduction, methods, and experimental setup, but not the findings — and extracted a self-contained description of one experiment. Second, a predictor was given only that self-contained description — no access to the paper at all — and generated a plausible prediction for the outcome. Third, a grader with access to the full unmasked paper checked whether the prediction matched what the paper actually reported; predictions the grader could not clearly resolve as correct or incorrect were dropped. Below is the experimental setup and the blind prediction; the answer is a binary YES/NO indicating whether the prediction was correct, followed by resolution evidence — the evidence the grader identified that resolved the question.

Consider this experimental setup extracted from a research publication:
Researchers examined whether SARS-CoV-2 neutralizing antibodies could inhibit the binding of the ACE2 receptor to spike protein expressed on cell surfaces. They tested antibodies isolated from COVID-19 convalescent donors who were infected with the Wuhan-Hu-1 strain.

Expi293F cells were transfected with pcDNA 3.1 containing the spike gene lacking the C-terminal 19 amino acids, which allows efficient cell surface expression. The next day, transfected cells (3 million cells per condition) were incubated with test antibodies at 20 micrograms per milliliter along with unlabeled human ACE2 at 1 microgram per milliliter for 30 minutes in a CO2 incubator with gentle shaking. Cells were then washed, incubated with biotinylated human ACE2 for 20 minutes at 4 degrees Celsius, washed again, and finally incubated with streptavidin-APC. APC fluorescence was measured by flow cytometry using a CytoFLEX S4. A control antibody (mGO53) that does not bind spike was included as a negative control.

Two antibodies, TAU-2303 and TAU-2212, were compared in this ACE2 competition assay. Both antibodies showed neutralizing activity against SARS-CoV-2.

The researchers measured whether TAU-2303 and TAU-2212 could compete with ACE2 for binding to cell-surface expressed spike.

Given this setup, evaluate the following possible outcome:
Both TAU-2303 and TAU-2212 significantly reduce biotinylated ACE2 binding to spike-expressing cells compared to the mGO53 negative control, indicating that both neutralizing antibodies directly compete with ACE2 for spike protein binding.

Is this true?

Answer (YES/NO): NO